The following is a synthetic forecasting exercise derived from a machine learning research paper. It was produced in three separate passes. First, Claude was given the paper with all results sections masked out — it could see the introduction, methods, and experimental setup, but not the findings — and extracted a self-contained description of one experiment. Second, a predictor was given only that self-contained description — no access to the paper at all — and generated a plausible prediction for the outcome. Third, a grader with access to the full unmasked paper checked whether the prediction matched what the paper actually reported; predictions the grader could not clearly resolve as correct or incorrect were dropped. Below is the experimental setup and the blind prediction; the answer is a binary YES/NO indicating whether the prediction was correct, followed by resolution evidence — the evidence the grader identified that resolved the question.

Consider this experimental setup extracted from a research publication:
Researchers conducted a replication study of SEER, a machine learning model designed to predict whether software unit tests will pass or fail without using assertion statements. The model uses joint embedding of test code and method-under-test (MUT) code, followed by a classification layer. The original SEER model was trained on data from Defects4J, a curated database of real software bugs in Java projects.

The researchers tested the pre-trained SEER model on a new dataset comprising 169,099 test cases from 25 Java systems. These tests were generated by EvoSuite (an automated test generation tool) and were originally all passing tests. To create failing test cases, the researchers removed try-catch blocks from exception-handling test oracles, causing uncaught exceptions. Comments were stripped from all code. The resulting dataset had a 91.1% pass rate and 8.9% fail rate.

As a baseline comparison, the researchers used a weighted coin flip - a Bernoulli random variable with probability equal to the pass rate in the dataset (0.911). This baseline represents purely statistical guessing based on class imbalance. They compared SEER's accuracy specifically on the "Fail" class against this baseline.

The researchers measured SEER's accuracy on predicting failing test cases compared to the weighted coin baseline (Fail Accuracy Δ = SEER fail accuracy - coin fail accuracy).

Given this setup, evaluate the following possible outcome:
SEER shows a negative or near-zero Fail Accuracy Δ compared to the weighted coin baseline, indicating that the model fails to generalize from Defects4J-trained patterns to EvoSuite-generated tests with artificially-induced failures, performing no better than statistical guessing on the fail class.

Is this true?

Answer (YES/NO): YES